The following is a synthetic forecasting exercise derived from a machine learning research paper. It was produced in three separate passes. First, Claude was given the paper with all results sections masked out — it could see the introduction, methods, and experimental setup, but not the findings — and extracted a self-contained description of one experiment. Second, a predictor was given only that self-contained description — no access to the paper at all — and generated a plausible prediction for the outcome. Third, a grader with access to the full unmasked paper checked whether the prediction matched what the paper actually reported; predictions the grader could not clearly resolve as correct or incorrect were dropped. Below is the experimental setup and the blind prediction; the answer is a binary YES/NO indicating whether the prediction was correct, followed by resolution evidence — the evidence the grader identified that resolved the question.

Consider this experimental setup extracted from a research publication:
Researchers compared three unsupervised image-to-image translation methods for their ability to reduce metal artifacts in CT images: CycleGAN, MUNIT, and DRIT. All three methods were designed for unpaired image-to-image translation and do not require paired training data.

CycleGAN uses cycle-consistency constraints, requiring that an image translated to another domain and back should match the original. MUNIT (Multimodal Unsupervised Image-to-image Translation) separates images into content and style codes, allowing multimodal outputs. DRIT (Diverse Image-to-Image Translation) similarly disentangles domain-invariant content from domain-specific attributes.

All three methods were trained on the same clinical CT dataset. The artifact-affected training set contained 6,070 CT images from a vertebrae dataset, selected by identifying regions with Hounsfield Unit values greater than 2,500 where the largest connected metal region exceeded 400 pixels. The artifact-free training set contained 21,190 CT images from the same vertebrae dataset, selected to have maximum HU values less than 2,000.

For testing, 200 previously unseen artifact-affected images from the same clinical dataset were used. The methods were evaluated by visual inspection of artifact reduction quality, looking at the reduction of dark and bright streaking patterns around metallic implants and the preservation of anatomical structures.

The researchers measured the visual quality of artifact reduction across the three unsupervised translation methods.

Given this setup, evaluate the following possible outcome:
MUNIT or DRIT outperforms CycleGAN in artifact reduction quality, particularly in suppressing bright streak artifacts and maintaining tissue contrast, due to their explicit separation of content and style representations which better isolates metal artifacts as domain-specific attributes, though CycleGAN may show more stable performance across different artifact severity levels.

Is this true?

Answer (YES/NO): NO